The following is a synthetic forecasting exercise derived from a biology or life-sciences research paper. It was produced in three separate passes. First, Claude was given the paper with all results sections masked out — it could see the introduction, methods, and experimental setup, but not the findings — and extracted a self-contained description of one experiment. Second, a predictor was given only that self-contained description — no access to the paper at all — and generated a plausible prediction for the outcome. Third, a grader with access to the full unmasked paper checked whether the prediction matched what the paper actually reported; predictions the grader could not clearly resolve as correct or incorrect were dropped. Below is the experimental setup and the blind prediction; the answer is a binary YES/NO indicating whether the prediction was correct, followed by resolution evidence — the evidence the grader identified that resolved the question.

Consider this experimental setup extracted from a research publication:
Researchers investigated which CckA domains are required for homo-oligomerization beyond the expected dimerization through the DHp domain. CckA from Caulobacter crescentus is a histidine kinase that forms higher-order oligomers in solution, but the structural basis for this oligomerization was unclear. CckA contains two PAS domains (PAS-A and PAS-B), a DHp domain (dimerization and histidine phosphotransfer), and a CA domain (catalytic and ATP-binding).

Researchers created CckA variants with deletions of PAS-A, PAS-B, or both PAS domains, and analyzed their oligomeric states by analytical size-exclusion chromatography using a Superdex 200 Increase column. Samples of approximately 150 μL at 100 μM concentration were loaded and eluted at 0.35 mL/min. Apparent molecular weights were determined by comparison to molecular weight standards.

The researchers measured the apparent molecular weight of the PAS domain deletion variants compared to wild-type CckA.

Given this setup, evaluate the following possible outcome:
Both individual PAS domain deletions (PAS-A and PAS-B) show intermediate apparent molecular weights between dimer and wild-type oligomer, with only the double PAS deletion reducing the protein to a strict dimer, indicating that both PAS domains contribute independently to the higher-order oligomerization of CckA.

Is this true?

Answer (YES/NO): NO